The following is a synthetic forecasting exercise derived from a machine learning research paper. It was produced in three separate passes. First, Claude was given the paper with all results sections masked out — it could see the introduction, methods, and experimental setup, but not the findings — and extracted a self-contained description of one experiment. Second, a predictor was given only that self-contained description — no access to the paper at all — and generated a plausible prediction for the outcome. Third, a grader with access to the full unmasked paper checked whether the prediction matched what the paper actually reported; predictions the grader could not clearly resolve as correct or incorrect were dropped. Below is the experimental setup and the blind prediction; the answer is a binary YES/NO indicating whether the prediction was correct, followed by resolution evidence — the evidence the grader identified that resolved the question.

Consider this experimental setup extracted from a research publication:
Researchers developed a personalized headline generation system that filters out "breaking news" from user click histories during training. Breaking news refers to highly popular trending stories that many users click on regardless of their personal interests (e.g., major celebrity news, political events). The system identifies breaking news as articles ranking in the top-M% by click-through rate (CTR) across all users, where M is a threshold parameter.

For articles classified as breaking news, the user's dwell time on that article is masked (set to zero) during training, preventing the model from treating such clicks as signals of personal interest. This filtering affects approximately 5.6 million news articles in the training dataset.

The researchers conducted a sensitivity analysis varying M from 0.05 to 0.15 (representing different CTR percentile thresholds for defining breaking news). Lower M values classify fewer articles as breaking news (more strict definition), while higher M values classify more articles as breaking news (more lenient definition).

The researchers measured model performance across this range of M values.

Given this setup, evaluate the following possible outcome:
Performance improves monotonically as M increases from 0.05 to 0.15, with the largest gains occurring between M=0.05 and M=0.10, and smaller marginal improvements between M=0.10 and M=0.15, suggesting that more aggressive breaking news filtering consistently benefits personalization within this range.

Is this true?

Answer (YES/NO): NO